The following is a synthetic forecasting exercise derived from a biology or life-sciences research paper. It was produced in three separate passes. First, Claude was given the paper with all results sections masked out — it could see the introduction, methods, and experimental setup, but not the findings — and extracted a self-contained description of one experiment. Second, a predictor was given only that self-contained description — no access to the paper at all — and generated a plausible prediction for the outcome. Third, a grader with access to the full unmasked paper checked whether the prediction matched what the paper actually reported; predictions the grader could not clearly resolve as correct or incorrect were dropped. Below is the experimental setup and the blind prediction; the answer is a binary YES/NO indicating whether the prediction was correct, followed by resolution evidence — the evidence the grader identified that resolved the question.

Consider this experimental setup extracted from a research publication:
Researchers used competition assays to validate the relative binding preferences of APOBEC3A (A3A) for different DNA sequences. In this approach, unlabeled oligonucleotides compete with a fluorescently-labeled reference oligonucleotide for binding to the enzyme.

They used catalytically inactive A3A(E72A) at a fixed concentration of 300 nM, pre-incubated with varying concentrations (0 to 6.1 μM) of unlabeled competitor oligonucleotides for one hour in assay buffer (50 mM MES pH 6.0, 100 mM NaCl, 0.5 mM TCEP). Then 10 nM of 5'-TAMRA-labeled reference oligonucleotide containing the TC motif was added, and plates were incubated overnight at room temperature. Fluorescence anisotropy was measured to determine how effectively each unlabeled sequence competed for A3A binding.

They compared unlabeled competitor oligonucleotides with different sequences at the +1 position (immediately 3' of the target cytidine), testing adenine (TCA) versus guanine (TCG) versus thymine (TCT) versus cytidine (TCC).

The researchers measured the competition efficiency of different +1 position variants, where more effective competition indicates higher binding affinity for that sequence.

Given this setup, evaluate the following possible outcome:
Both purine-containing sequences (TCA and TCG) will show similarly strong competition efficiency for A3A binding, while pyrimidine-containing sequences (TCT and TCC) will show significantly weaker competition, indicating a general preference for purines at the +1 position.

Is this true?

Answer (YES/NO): NO